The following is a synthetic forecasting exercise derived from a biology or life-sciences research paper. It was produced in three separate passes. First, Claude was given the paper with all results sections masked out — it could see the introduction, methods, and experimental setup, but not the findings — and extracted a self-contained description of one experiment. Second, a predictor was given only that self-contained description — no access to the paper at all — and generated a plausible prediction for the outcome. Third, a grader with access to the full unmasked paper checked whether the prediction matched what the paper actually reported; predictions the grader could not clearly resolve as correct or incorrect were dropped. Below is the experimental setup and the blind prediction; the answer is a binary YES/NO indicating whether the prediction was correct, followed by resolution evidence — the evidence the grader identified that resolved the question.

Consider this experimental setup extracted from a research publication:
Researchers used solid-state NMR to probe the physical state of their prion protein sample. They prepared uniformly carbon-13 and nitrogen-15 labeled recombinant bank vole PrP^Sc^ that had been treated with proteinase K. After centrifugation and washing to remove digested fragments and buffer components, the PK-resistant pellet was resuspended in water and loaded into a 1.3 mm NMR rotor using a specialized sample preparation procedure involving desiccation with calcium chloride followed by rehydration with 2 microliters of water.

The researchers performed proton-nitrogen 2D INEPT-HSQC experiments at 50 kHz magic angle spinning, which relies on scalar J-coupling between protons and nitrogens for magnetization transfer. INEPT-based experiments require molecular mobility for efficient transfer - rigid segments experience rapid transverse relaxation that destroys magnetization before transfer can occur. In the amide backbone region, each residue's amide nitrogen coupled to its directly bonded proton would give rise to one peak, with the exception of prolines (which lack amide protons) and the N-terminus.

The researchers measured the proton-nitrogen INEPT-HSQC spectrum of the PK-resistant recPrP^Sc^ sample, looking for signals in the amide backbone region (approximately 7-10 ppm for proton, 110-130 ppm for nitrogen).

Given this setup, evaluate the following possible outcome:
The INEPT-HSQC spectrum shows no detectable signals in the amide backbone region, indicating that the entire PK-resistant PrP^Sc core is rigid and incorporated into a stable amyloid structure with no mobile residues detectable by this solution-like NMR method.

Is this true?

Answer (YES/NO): NO